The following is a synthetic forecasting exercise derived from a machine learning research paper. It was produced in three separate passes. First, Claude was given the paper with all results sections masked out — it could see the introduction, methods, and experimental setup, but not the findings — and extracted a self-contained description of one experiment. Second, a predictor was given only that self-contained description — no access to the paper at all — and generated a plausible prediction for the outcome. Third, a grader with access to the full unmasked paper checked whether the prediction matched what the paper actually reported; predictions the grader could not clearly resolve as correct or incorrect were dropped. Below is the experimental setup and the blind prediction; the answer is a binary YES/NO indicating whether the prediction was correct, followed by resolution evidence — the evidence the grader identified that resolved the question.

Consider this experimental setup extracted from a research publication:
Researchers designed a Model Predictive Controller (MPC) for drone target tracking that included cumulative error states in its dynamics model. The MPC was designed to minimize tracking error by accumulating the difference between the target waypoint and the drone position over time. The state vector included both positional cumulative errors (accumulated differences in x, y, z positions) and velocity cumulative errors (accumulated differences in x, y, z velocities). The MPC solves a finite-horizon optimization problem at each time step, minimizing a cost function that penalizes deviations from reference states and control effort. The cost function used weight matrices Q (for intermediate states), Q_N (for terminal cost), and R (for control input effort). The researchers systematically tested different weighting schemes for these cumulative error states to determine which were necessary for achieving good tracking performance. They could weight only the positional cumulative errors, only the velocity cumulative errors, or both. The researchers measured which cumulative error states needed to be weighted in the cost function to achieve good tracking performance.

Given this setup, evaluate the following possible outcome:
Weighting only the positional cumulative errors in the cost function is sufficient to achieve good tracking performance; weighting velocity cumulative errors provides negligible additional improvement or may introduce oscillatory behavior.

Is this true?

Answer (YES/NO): YES